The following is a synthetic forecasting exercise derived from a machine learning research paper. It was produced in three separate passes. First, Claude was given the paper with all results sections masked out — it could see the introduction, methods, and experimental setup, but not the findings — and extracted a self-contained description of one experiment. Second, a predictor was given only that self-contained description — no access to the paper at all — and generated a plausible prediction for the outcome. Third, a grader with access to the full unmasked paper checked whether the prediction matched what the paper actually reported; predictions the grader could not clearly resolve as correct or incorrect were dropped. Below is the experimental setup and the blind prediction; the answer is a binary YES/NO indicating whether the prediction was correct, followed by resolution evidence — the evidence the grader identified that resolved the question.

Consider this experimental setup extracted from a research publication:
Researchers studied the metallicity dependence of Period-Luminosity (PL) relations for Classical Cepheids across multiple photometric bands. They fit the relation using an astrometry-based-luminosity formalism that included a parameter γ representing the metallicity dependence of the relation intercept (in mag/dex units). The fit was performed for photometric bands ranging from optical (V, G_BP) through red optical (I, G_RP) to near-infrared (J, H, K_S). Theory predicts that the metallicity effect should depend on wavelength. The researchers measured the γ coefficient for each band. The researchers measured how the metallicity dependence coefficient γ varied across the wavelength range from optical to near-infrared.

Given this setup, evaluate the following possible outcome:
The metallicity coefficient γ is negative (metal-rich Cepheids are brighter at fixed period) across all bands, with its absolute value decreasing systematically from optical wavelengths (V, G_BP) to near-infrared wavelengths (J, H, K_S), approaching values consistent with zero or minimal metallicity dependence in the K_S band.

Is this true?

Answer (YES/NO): NO